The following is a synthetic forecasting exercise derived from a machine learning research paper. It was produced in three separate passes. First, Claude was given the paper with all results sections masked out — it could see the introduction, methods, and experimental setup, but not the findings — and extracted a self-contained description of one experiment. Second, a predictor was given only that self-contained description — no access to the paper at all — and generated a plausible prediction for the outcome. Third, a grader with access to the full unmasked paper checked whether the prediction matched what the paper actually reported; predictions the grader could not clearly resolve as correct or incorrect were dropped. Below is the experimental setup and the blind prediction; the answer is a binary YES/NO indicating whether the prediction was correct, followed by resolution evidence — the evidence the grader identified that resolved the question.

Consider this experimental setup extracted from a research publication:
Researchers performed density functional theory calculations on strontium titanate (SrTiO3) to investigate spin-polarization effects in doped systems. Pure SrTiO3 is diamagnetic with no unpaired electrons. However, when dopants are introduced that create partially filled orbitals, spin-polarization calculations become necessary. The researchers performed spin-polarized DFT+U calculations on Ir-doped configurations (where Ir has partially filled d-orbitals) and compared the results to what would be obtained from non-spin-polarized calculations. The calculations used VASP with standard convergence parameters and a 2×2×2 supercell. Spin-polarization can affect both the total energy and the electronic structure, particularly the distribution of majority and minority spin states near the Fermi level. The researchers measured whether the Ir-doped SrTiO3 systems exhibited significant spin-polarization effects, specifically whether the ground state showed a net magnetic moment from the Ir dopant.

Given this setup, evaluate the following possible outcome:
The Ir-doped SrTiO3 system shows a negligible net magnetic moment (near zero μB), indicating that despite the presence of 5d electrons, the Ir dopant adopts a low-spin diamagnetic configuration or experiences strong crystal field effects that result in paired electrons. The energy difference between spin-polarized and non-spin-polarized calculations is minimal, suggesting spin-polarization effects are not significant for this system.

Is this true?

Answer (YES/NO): NO